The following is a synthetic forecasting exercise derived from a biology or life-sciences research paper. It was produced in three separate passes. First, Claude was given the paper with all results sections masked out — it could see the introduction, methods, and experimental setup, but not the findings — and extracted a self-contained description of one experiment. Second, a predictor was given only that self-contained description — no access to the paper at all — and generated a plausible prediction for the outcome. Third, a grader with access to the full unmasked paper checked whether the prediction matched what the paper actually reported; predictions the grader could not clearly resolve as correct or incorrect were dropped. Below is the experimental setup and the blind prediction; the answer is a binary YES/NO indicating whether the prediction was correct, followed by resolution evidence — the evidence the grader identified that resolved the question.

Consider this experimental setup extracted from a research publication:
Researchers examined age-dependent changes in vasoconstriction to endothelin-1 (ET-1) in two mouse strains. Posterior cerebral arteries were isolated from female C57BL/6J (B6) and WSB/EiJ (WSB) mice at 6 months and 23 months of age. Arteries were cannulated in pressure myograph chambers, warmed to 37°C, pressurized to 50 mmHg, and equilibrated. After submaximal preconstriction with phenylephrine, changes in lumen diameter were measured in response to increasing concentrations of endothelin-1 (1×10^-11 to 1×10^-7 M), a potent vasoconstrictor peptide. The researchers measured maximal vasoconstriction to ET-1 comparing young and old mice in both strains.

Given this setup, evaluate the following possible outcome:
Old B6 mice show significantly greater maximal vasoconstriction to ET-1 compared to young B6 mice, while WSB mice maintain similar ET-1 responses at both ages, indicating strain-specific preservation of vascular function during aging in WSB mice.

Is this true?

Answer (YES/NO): NO